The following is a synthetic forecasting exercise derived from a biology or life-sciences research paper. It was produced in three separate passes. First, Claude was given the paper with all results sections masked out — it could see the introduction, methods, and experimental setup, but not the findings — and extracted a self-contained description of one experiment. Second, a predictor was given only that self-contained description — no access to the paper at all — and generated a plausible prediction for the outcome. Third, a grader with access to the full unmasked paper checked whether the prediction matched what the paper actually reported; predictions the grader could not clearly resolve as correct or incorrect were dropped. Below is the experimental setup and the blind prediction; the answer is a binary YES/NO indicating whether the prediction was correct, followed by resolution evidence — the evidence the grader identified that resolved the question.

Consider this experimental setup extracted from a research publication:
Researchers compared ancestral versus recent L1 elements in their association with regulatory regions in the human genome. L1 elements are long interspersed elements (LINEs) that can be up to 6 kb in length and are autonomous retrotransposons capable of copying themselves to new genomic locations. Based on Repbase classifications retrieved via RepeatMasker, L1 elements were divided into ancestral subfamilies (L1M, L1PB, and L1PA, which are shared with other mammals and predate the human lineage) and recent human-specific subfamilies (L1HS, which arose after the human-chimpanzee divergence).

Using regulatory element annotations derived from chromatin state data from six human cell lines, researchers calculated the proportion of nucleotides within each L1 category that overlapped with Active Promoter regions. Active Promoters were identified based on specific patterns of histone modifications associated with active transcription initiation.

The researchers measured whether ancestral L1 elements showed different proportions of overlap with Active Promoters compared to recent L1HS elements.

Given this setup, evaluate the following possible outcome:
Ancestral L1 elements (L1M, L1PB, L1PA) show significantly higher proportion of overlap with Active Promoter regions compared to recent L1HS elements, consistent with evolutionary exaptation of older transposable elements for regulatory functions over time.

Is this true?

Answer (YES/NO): NO